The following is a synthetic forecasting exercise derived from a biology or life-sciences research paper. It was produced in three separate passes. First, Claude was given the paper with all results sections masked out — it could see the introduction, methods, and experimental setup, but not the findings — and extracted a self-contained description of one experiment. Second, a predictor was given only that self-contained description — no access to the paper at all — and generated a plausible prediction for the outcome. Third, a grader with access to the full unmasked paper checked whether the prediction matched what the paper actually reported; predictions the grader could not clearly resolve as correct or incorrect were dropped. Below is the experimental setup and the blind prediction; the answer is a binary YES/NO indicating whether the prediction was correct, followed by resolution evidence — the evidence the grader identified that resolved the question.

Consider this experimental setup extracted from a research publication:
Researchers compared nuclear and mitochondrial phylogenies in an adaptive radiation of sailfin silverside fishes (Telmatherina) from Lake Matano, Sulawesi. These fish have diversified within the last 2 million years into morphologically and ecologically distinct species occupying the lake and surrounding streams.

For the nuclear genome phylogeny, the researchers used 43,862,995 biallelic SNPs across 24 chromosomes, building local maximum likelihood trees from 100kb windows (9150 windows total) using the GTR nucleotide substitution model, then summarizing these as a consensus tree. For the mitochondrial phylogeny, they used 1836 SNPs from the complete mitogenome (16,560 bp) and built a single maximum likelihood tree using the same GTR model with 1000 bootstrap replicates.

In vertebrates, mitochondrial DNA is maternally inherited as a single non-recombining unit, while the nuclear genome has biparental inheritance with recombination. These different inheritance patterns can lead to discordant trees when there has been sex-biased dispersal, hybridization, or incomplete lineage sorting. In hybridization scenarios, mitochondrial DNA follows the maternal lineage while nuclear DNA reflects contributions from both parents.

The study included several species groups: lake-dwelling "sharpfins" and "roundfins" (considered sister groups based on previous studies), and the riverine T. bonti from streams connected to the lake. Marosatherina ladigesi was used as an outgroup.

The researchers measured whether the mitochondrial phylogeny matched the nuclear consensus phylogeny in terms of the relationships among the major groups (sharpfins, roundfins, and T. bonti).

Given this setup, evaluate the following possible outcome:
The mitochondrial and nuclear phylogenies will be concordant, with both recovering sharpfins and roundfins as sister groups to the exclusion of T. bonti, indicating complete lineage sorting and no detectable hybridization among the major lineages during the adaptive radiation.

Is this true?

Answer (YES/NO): NO